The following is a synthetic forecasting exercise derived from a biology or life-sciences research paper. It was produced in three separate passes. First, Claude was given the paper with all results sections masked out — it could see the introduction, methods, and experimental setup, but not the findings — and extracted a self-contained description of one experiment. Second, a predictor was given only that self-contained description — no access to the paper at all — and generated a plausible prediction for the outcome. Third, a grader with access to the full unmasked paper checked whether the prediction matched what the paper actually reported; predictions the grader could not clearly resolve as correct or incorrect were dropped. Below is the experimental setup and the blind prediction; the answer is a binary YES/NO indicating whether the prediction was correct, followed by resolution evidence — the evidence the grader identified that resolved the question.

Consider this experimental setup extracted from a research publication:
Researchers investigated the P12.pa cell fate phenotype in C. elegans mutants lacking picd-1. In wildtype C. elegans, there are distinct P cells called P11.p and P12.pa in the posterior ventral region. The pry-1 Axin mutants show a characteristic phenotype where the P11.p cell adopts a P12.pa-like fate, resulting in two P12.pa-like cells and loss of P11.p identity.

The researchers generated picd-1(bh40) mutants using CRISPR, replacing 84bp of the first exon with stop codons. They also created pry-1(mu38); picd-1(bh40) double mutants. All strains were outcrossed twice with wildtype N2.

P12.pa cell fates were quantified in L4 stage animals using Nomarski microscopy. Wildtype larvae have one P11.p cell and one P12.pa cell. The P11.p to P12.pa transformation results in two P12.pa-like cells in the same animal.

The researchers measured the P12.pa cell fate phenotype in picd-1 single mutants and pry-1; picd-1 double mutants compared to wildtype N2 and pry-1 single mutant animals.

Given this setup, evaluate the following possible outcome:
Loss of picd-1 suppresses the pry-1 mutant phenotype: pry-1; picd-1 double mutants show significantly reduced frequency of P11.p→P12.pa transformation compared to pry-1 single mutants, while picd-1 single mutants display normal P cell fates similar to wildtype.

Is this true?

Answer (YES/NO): NO